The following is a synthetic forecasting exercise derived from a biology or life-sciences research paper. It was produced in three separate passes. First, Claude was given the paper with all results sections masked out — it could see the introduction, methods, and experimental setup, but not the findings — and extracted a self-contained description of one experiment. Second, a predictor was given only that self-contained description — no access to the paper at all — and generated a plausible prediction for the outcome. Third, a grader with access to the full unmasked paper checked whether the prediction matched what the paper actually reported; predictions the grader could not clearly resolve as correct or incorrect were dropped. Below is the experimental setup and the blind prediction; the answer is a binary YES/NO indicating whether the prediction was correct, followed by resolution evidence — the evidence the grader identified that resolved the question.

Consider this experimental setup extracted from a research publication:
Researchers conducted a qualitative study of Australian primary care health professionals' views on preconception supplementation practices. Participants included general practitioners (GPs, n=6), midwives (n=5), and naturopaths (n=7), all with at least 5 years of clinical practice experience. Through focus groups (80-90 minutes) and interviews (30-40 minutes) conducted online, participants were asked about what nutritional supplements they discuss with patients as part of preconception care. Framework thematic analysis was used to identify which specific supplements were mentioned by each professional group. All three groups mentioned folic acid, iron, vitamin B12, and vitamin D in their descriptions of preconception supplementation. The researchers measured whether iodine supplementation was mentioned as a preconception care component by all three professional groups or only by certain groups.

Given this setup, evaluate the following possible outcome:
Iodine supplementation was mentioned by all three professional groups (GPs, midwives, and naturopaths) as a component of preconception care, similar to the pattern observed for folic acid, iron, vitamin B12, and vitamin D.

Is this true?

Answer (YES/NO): NO